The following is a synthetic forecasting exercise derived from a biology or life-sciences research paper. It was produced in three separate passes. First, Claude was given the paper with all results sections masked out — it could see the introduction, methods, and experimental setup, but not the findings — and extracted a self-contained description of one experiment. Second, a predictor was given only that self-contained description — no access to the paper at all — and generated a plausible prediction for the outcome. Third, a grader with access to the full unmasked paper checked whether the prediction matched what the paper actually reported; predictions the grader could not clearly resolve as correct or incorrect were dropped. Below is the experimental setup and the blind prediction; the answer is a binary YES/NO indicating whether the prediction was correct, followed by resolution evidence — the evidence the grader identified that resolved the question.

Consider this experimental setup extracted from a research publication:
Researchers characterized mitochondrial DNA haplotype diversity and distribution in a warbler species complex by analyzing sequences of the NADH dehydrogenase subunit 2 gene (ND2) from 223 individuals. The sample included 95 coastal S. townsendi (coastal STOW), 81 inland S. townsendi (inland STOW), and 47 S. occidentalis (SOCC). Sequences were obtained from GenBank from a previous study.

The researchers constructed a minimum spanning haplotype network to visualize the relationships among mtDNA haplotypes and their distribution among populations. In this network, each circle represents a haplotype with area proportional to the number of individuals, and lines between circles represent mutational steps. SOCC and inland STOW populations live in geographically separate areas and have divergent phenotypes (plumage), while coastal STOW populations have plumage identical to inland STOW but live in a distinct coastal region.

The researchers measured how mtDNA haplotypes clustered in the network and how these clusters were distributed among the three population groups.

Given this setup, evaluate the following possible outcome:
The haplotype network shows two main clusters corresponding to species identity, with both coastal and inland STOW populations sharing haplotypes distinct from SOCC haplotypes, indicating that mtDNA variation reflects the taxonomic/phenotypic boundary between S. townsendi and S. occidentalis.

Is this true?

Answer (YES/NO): NO